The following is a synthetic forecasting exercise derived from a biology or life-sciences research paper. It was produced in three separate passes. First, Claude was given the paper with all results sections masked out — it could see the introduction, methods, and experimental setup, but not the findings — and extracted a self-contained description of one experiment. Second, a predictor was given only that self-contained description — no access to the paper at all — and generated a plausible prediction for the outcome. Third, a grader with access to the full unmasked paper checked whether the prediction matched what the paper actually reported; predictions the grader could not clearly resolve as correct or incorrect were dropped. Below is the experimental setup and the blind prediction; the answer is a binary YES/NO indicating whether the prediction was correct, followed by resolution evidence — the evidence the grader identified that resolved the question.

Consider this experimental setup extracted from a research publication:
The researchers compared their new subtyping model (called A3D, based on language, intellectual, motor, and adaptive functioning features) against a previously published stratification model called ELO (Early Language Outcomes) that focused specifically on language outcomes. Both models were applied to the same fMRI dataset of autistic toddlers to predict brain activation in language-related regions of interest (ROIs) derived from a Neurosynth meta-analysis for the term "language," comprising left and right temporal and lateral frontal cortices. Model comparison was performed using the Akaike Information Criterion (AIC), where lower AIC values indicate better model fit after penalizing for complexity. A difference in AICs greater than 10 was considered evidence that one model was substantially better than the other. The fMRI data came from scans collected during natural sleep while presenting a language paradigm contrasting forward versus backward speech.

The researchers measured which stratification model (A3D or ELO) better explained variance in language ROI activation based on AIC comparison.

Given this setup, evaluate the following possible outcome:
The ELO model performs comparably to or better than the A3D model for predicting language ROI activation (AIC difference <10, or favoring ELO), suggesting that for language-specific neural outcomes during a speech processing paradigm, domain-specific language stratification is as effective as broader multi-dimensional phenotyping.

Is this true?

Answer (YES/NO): YES